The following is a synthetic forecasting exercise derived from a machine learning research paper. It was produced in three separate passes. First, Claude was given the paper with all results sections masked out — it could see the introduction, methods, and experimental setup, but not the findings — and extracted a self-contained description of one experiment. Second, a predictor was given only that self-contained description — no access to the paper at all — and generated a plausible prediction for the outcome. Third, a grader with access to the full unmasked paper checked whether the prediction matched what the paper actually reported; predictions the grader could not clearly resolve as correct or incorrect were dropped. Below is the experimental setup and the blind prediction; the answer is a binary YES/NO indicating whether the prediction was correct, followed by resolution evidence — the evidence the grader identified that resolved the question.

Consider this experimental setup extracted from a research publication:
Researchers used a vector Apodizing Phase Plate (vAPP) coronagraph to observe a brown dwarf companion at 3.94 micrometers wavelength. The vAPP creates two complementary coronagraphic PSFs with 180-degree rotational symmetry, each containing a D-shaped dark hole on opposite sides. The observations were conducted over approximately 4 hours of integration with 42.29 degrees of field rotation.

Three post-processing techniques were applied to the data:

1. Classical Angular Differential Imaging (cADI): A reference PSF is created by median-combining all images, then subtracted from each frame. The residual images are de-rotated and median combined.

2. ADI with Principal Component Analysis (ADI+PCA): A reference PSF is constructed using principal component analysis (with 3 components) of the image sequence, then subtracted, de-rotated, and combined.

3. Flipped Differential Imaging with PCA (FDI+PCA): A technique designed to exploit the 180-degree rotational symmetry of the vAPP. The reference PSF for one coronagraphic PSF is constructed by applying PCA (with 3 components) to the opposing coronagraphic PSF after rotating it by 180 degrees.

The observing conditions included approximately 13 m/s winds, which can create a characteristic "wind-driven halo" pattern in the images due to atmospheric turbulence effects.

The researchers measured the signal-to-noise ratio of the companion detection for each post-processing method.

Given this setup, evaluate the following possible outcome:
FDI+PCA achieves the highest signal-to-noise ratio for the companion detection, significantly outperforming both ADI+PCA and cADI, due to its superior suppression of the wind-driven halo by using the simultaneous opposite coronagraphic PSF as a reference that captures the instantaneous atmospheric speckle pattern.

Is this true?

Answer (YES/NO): NO